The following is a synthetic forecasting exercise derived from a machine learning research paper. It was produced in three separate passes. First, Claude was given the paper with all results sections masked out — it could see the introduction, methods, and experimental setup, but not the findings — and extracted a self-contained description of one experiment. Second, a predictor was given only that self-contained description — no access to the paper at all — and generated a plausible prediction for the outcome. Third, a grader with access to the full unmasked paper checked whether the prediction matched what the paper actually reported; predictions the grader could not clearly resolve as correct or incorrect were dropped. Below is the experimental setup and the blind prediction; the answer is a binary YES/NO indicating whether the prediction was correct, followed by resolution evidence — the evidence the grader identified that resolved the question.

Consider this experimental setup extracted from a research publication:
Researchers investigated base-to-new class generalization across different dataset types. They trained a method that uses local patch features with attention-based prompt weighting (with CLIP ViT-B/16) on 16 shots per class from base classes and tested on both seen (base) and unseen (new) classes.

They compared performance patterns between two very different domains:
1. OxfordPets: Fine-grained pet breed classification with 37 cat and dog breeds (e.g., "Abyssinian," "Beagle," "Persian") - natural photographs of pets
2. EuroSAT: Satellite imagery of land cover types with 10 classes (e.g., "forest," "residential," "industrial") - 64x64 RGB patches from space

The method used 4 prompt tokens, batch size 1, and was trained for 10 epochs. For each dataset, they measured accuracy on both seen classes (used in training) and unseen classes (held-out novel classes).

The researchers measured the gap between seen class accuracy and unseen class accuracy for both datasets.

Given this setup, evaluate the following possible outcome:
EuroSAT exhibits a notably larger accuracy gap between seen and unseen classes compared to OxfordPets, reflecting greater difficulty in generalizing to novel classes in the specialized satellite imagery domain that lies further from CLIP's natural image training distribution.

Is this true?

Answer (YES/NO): YES